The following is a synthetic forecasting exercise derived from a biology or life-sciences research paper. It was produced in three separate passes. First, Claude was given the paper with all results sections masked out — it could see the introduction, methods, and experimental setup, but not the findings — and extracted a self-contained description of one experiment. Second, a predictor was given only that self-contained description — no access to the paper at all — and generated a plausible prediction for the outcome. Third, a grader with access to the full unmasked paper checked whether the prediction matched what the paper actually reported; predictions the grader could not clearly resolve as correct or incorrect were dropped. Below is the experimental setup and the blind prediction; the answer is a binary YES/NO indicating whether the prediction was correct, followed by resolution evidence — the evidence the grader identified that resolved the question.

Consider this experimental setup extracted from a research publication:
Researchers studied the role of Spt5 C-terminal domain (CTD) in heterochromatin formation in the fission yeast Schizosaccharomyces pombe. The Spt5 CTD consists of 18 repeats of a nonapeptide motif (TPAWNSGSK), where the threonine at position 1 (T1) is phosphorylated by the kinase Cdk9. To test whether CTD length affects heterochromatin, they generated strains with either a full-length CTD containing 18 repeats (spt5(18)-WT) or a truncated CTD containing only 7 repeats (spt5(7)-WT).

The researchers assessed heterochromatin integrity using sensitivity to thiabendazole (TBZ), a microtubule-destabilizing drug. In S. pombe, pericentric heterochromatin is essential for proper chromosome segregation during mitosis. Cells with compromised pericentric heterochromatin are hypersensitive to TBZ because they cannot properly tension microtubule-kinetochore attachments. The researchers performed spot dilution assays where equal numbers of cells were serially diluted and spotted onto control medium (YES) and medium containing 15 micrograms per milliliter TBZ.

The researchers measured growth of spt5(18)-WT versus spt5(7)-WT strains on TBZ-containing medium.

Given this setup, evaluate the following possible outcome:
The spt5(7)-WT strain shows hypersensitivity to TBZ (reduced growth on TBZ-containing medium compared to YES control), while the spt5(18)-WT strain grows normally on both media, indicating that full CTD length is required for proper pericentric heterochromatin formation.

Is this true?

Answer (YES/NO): NO